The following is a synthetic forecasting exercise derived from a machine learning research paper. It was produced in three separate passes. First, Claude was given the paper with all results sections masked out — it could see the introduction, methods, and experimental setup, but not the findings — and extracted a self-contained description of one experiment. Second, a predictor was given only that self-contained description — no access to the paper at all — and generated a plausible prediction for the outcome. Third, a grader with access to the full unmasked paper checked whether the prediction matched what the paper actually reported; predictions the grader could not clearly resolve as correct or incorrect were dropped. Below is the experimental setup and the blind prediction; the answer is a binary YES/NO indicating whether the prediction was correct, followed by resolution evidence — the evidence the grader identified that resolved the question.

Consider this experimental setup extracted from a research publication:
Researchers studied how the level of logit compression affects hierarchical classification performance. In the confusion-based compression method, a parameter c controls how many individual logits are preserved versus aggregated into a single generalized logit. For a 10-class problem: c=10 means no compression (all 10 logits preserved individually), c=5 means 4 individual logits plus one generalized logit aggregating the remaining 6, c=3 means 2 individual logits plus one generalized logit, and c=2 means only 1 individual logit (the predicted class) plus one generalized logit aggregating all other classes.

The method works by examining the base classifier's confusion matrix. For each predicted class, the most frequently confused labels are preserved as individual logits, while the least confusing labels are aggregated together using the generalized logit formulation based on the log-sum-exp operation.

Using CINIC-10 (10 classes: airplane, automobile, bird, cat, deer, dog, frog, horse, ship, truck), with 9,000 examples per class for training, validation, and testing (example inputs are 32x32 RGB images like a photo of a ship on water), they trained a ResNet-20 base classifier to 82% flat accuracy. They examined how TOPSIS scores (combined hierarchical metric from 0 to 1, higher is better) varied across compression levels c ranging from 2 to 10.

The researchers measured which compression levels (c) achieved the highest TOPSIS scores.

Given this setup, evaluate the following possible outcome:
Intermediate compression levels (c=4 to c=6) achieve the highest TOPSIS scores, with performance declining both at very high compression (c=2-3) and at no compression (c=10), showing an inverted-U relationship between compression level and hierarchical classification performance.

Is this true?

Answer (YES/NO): NO